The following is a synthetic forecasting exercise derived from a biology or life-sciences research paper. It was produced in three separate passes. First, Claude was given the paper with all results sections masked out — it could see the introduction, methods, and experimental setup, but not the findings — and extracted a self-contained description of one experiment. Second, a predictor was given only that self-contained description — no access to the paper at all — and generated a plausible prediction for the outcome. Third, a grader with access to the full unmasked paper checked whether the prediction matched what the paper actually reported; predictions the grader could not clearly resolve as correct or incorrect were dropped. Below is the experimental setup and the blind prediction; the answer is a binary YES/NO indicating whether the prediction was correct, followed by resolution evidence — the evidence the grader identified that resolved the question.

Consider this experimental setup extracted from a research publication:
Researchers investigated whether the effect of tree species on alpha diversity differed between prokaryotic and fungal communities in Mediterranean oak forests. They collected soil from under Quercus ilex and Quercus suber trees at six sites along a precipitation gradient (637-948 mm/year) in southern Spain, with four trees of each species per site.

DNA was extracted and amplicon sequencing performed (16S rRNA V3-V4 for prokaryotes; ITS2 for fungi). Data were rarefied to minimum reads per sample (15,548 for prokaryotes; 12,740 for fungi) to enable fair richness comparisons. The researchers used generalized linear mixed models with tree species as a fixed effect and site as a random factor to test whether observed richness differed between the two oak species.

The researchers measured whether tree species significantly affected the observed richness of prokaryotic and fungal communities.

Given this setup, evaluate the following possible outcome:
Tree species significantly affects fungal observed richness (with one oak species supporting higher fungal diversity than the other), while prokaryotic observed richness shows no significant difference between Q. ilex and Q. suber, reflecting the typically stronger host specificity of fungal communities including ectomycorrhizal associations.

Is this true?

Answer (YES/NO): YES